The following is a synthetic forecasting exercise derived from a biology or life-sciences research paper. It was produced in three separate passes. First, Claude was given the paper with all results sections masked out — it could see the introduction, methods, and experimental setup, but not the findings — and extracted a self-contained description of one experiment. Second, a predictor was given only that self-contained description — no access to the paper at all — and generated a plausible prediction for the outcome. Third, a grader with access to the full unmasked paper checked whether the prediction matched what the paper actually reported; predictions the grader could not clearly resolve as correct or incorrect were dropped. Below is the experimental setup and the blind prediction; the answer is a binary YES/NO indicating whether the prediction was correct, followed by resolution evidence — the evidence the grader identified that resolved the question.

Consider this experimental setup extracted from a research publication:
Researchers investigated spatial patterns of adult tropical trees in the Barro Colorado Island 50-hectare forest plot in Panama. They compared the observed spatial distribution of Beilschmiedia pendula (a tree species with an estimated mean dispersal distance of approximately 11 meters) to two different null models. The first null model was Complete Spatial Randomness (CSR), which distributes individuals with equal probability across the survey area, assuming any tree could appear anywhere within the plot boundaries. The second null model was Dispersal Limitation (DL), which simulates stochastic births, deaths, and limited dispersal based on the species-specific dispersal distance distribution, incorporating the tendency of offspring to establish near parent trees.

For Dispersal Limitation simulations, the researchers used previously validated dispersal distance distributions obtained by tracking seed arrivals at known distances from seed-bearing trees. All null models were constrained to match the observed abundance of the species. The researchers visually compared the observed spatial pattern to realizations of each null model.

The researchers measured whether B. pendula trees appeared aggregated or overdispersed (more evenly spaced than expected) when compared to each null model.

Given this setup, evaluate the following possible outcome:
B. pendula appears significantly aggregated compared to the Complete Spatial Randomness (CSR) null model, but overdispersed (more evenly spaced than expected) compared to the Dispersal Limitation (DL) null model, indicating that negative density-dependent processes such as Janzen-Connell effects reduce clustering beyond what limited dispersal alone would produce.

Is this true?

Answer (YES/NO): YES